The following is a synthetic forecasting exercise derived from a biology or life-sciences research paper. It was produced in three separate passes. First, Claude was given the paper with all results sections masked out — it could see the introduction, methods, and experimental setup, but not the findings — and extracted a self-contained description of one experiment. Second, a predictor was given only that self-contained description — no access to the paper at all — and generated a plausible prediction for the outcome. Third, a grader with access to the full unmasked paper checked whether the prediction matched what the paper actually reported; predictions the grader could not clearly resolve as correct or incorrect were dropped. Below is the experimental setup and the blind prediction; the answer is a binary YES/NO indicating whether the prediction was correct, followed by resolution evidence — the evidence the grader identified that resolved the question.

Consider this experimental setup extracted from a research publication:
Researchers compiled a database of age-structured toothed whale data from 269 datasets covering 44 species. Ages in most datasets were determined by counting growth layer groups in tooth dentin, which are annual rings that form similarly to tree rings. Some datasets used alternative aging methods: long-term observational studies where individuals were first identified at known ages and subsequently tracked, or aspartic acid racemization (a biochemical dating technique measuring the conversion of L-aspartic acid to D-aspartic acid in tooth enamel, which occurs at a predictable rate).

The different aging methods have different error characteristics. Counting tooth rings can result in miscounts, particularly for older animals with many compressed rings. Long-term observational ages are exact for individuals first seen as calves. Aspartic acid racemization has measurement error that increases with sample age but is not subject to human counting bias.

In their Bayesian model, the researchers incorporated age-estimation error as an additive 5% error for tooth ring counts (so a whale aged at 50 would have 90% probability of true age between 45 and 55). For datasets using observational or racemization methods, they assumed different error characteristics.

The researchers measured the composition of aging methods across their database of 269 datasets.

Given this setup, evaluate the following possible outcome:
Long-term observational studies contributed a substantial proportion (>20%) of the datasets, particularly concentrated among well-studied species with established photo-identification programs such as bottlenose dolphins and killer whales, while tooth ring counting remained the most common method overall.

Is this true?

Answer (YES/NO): NO